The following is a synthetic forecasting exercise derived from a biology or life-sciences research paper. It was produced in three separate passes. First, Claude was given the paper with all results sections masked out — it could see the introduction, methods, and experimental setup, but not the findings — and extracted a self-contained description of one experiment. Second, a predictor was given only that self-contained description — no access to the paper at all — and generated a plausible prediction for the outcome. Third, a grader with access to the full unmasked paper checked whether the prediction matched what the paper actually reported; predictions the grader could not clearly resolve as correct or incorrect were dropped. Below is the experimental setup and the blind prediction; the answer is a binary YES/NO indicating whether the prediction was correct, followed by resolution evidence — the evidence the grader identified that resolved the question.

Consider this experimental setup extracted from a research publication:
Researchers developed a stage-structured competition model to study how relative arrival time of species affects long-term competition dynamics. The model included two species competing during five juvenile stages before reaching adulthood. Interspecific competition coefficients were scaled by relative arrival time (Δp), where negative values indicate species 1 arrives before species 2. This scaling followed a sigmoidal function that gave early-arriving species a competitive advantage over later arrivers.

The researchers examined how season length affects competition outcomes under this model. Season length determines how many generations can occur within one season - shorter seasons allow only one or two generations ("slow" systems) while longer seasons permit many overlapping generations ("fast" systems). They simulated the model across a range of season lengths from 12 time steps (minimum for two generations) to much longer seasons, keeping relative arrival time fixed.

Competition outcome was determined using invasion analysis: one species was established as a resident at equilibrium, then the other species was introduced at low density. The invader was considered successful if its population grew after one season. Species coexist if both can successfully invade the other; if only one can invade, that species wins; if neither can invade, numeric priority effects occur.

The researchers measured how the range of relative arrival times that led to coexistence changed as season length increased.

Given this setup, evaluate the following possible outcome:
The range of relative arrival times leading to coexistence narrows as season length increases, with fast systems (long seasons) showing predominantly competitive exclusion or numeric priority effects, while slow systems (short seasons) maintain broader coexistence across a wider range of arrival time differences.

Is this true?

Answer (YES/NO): NO